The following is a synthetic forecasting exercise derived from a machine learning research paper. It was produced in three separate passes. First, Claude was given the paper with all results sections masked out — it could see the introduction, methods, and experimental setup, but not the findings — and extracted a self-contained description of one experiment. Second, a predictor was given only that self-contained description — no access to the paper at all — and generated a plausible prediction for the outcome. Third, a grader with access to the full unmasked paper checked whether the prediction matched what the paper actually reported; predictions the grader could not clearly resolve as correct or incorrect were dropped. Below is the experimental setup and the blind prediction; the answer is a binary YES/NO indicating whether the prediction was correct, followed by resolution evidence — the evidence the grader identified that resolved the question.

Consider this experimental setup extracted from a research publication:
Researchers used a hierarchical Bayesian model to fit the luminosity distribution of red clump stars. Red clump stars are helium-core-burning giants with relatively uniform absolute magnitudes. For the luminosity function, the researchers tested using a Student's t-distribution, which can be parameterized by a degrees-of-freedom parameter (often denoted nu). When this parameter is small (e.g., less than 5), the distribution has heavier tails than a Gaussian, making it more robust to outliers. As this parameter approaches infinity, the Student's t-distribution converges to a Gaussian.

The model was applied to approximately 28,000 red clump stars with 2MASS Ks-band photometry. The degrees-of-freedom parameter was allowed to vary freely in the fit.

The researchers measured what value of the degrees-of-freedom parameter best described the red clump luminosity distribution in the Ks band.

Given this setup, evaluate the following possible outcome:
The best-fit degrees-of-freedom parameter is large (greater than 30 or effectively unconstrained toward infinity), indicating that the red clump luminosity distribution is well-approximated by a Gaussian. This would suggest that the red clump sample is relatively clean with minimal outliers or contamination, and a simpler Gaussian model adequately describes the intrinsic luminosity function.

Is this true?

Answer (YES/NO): NO